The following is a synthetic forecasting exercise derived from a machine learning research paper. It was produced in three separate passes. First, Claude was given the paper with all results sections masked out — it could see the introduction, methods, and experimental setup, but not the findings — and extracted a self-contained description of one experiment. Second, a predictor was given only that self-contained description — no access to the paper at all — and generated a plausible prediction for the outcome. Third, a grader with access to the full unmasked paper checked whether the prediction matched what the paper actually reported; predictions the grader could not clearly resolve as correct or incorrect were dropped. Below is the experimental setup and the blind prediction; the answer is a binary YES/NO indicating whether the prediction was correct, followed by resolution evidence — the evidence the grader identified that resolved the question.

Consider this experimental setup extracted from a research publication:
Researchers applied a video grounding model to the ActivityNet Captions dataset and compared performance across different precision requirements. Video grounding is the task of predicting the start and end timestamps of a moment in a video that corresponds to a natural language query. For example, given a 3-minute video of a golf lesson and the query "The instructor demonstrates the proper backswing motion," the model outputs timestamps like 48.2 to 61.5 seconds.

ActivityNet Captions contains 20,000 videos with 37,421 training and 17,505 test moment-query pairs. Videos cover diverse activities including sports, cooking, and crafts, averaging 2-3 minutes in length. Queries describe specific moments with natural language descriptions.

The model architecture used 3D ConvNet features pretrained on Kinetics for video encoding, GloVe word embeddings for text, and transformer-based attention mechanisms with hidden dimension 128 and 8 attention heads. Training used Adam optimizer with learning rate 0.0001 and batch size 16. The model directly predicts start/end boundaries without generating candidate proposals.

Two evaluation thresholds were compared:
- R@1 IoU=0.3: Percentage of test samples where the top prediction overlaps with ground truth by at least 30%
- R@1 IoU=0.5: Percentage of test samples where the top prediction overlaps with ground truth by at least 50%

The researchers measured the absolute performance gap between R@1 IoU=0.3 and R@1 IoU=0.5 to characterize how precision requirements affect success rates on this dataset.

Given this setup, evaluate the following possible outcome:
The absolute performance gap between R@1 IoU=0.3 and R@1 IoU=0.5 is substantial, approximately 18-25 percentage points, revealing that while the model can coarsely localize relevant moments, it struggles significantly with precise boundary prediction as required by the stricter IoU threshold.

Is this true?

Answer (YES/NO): NO